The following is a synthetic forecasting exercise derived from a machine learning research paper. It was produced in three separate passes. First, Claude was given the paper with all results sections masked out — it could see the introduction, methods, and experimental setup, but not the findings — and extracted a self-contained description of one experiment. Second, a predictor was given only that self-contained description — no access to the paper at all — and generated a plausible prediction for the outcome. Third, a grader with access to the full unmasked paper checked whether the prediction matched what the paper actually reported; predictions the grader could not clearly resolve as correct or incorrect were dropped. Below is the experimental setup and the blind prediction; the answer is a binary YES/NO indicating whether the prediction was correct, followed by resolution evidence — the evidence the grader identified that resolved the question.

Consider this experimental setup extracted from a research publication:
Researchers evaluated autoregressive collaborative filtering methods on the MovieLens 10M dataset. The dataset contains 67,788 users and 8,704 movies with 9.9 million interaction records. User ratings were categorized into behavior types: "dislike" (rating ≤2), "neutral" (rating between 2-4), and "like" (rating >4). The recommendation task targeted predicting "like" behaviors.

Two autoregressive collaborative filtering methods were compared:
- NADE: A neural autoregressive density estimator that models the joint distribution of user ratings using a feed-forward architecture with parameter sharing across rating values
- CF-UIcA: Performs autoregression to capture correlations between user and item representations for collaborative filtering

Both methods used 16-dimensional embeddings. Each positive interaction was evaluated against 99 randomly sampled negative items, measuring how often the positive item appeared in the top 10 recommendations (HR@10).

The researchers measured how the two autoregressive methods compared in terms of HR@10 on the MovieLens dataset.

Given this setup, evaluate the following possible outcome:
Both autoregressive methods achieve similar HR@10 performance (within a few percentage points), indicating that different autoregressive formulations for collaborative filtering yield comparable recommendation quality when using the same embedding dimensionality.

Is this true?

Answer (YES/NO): YES